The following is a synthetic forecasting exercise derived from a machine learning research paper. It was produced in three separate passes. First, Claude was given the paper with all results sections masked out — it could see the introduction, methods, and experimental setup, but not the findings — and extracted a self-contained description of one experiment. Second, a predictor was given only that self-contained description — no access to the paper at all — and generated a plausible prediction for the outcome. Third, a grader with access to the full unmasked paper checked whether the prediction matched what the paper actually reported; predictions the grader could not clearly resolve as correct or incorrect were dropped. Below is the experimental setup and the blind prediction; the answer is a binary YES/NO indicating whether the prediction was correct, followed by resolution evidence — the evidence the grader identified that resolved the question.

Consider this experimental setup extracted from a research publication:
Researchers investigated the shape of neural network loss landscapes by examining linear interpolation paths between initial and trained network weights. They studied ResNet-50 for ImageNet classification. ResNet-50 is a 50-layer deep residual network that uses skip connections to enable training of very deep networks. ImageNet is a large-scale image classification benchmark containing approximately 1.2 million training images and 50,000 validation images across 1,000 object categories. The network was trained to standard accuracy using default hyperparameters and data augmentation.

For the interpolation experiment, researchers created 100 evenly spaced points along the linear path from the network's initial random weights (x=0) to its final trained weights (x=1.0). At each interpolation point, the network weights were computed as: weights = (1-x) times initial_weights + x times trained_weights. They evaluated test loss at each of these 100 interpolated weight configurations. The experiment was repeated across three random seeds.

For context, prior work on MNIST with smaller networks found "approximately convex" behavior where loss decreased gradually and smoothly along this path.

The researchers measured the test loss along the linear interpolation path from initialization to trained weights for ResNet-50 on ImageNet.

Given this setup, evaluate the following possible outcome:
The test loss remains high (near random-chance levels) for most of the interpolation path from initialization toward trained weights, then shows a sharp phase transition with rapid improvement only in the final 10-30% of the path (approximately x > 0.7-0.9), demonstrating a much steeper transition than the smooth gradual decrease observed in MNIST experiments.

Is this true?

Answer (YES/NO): NO